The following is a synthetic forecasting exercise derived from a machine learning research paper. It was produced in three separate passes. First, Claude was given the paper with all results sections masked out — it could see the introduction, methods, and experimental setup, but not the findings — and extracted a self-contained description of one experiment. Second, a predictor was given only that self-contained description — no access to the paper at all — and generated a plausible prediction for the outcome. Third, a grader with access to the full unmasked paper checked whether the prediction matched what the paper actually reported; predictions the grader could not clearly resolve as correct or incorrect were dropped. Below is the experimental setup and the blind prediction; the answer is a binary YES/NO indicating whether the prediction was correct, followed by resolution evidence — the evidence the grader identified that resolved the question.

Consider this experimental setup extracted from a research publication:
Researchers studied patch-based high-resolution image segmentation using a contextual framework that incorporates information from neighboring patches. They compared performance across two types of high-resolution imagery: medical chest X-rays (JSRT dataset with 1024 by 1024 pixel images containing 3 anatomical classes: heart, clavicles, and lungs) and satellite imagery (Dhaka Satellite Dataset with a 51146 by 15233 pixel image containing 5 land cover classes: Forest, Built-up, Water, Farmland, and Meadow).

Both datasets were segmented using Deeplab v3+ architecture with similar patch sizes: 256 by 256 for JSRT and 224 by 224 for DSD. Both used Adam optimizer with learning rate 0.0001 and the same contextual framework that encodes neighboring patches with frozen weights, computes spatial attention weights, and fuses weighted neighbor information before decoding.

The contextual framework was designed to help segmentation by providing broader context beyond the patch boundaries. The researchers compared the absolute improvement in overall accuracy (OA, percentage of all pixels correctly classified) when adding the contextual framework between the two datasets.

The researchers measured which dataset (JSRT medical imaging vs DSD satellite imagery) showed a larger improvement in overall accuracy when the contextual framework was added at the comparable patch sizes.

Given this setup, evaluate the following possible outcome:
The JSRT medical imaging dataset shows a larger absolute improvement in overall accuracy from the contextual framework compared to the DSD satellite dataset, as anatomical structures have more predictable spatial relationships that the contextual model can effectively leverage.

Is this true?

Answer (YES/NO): NO